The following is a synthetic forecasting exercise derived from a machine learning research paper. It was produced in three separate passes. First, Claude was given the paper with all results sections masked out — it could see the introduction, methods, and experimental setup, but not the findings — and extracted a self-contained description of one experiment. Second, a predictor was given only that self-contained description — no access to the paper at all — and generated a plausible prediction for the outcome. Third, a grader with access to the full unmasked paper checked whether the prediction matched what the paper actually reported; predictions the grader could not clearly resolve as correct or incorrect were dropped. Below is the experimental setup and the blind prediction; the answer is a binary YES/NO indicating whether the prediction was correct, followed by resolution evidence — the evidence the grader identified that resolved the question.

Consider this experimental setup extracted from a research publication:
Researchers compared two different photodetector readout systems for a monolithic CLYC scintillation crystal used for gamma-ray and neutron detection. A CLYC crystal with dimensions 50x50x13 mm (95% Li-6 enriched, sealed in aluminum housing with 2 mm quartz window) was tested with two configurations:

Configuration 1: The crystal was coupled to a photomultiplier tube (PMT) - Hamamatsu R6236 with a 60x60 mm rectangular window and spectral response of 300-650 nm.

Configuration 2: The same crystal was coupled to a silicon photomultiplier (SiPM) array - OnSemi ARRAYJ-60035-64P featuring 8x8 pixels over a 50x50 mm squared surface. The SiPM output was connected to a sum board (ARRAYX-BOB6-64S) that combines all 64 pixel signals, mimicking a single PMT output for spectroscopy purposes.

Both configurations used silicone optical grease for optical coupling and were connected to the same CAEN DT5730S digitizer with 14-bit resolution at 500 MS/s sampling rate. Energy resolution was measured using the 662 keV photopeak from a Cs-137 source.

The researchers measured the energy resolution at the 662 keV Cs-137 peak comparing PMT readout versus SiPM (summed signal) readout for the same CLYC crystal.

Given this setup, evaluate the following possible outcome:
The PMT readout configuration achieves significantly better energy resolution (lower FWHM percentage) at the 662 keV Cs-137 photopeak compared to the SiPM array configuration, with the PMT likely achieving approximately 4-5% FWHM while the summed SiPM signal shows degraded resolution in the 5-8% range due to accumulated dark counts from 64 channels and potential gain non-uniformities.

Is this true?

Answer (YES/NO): NO